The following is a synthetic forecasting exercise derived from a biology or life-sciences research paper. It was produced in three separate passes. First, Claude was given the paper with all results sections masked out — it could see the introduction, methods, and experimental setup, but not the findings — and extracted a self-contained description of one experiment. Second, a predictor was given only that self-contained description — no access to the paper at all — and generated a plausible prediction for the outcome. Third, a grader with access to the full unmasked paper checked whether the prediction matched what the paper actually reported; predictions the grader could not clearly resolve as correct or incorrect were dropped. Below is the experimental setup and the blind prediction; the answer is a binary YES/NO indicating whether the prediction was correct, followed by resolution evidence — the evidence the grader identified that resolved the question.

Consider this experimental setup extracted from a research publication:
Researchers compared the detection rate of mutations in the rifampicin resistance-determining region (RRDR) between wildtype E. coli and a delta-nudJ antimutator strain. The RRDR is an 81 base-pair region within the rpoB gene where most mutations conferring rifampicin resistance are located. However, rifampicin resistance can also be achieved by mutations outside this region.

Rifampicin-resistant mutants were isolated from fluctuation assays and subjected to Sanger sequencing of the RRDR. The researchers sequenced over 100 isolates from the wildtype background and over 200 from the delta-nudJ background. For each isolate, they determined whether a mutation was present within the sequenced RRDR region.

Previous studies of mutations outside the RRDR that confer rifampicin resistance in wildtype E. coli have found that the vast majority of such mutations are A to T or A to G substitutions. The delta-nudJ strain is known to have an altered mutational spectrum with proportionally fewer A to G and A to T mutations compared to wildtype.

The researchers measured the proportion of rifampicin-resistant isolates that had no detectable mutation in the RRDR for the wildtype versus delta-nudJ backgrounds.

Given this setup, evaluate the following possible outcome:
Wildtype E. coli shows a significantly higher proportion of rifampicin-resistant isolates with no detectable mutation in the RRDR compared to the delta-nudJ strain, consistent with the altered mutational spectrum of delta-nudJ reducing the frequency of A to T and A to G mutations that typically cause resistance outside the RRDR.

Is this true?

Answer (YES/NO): YES